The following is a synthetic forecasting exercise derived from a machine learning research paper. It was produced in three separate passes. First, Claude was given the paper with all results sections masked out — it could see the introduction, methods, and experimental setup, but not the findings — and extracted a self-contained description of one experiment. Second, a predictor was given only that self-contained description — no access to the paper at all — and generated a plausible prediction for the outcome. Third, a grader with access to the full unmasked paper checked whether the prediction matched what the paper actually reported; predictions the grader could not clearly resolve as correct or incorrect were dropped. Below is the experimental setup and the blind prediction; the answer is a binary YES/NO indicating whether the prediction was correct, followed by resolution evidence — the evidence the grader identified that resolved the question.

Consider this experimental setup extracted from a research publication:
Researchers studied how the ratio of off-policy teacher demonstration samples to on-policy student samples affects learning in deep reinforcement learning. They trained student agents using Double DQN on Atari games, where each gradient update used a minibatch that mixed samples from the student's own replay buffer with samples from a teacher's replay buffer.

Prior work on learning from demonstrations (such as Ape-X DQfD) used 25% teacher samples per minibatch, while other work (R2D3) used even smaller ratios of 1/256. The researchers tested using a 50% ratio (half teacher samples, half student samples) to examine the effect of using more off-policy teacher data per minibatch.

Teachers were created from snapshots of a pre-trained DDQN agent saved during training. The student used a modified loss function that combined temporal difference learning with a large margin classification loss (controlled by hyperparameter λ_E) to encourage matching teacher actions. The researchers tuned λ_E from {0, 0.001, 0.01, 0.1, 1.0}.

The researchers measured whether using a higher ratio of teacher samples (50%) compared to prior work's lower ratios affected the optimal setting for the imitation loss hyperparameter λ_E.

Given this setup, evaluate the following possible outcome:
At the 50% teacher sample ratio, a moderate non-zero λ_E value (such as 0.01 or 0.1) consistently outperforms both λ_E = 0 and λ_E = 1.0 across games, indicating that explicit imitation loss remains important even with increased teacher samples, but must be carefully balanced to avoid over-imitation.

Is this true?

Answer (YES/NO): YES